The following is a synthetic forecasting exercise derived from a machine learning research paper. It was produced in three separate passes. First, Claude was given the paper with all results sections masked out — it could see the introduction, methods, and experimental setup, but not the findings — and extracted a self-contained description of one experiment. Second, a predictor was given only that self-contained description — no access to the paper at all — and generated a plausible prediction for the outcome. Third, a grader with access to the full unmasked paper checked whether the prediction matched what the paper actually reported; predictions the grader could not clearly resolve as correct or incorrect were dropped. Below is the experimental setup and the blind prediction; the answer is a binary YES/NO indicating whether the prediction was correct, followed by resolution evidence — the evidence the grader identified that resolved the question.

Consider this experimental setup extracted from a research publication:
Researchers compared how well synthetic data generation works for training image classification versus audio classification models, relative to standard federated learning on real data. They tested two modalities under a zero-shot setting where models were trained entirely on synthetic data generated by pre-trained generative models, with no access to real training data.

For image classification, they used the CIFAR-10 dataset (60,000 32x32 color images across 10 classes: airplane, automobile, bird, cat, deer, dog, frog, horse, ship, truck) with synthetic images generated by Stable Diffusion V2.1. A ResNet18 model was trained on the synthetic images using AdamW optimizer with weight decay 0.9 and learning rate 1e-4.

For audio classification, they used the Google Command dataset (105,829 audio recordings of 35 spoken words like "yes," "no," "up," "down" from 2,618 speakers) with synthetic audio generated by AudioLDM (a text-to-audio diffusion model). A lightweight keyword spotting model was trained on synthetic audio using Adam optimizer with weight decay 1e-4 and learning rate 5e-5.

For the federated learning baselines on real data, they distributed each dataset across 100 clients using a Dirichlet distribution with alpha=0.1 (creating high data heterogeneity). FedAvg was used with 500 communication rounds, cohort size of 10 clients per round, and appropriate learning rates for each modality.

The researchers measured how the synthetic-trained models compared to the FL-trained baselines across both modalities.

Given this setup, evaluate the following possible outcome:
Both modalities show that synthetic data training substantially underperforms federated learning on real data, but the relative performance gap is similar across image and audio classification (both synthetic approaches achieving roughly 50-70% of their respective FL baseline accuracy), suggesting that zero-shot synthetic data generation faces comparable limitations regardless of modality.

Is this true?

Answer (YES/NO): NO